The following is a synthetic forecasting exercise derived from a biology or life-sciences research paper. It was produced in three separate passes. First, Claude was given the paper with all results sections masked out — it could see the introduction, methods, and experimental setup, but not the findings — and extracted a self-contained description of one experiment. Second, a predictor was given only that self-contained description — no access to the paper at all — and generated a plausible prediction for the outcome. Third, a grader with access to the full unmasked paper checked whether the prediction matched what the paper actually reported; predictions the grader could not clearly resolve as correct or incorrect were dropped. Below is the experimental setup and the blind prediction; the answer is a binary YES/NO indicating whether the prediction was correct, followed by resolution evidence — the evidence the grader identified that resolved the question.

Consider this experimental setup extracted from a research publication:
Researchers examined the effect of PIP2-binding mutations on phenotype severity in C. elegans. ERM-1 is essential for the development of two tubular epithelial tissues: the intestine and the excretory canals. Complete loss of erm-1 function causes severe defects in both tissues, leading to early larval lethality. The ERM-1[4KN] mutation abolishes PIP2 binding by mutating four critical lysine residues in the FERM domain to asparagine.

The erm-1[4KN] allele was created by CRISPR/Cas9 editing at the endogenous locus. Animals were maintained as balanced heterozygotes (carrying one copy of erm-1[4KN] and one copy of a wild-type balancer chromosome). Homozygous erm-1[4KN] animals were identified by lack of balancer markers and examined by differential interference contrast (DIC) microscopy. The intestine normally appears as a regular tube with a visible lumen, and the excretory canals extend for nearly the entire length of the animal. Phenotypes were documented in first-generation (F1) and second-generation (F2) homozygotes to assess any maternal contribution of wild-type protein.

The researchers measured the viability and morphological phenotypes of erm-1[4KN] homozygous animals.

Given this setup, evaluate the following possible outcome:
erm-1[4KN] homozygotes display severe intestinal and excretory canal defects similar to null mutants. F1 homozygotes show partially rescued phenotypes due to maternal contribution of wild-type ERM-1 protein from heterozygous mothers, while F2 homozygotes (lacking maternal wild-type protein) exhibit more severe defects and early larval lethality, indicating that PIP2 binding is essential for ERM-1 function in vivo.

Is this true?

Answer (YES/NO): YES